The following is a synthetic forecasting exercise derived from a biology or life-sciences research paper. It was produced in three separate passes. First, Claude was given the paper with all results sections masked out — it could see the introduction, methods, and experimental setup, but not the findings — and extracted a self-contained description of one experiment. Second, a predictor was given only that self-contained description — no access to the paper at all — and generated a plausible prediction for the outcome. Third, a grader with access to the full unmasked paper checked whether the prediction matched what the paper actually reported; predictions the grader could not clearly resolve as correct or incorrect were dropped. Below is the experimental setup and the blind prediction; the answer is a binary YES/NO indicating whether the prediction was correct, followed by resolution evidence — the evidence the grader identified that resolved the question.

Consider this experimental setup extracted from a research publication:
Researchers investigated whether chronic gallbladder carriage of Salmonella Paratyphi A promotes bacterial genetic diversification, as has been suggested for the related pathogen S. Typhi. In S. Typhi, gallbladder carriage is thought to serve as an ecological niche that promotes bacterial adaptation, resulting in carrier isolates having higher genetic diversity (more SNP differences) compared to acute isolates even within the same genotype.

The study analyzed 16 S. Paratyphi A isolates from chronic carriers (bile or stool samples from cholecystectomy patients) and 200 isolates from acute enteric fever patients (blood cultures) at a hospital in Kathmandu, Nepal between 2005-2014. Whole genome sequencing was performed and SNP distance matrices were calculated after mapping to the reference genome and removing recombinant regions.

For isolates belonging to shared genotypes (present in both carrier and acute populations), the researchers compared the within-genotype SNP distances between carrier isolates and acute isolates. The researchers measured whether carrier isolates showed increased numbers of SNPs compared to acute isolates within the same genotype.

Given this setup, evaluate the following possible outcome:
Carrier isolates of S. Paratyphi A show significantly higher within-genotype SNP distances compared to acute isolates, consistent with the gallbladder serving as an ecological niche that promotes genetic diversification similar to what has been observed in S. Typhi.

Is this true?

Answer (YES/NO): NO